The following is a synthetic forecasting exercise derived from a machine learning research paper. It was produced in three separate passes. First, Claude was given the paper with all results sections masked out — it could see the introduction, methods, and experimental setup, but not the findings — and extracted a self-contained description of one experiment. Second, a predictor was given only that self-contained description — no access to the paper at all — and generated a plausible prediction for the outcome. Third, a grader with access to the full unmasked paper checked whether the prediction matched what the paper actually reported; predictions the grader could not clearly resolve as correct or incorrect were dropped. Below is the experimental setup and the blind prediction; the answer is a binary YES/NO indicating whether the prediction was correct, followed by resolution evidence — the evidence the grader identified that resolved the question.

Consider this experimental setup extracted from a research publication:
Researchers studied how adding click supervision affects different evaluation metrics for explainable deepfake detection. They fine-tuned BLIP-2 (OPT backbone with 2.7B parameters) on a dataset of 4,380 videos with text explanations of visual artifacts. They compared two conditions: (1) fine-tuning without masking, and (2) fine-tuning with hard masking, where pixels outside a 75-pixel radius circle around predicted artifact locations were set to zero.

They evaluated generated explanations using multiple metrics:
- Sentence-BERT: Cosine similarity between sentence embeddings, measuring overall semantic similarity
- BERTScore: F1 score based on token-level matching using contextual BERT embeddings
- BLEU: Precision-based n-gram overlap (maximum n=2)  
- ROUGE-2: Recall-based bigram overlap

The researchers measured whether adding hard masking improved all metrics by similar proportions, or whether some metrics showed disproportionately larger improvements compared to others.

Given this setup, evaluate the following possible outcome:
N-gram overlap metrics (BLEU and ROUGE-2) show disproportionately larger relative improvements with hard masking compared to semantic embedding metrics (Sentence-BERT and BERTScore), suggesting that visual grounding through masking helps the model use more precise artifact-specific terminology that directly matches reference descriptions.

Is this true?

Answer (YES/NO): YES